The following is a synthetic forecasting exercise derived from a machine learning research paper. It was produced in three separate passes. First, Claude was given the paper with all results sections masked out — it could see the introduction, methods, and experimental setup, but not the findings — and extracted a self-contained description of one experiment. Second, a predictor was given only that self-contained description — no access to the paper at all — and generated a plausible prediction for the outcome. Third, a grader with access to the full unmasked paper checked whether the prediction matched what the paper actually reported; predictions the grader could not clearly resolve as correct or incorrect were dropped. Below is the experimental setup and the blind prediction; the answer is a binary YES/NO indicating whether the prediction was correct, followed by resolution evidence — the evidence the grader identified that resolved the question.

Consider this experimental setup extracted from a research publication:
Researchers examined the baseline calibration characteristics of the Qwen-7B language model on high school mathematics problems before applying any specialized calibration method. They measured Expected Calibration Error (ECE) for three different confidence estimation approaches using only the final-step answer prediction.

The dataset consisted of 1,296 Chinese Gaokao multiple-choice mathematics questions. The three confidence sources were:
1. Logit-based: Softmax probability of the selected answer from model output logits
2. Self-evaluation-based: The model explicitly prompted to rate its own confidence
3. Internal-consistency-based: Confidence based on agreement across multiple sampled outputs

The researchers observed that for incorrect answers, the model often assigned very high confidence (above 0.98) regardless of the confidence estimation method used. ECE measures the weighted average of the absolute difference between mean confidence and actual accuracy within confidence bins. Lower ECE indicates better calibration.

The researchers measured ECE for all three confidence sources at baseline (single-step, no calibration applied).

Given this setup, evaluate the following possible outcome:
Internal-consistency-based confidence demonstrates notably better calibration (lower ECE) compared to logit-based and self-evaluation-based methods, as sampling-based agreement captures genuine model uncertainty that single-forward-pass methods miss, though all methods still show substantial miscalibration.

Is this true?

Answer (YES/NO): NO